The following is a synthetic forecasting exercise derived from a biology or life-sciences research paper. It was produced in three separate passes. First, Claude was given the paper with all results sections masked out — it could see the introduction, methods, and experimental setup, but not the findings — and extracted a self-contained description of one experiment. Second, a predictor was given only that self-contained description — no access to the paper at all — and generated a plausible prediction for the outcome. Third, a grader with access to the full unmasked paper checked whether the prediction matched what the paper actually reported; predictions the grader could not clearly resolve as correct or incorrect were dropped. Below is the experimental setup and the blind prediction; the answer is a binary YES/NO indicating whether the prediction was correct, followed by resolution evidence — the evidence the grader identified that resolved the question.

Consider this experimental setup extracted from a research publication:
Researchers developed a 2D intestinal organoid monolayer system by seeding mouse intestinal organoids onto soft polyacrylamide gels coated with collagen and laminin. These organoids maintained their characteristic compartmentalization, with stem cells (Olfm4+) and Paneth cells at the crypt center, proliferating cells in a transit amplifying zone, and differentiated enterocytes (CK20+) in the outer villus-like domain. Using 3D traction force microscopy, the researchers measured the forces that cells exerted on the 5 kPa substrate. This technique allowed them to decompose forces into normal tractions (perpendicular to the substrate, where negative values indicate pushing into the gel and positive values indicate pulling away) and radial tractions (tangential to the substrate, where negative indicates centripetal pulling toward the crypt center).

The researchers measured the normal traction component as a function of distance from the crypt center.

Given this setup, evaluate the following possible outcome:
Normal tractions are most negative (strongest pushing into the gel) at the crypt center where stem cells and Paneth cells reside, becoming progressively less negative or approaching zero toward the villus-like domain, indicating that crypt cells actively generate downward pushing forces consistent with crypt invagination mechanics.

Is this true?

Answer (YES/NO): NO